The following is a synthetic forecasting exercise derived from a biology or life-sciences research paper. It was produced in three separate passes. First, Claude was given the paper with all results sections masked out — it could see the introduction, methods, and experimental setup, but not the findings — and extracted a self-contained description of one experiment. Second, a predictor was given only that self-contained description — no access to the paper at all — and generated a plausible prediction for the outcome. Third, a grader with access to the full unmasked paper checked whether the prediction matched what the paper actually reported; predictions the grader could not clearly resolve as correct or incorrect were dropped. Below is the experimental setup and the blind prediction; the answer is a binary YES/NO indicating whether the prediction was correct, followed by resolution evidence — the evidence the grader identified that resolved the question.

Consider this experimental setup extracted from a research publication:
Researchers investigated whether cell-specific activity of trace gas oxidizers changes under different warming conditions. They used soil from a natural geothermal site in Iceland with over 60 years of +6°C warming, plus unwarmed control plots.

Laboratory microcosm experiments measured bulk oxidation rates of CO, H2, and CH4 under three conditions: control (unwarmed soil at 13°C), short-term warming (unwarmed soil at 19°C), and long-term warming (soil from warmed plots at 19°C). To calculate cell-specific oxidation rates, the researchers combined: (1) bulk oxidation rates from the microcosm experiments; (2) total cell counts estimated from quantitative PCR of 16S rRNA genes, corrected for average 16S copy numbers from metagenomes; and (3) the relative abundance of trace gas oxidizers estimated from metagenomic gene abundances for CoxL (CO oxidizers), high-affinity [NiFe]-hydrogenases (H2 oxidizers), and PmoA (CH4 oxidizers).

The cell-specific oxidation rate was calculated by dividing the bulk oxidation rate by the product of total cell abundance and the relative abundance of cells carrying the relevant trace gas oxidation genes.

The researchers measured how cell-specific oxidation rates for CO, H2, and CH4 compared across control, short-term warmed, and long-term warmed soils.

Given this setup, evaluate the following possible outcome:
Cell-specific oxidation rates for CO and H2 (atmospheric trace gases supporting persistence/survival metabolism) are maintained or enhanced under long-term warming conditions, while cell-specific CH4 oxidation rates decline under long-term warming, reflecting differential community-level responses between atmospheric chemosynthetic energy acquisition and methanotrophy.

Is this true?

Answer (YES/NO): NO